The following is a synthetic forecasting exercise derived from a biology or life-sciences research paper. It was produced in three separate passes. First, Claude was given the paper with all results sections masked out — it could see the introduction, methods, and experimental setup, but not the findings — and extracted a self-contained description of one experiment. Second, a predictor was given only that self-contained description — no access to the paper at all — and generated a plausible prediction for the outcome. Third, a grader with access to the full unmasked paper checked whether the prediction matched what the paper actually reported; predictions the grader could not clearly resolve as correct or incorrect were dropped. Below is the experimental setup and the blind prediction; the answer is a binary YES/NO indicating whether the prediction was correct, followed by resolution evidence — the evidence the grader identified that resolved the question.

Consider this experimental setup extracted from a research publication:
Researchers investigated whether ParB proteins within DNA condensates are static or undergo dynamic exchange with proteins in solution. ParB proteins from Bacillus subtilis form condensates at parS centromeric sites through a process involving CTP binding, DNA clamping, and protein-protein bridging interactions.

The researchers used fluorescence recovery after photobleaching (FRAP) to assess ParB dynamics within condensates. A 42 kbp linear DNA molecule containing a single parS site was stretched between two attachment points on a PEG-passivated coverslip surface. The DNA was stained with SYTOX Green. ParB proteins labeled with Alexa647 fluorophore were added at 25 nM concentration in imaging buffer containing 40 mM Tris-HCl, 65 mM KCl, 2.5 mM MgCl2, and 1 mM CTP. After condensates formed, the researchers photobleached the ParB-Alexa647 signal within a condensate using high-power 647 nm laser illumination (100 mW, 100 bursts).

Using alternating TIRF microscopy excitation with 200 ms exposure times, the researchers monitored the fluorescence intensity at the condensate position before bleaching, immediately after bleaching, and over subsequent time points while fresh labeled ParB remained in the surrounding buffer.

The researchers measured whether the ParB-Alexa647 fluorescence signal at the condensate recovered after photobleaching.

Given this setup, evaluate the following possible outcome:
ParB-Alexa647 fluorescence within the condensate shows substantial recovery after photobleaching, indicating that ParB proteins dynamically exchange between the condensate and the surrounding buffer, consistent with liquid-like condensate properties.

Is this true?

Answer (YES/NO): YES